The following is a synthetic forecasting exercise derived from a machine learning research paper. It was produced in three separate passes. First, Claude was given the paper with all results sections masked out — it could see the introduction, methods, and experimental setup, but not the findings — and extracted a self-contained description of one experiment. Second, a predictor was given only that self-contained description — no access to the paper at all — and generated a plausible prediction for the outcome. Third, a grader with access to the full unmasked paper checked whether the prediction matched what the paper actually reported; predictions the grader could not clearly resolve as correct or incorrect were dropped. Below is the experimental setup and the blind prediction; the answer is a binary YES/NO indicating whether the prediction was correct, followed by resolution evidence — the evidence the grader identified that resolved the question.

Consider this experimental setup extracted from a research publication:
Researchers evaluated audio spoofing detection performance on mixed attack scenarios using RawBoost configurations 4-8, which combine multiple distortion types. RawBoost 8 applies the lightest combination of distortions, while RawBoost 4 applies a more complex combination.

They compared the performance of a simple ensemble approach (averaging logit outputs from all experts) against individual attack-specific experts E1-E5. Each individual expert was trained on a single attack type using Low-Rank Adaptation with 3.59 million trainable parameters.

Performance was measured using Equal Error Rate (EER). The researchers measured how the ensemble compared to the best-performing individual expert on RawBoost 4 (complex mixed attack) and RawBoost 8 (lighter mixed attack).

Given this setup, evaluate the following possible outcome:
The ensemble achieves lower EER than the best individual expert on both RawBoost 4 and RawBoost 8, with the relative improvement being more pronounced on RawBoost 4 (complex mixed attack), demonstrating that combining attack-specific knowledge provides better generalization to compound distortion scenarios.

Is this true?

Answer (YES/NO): NO